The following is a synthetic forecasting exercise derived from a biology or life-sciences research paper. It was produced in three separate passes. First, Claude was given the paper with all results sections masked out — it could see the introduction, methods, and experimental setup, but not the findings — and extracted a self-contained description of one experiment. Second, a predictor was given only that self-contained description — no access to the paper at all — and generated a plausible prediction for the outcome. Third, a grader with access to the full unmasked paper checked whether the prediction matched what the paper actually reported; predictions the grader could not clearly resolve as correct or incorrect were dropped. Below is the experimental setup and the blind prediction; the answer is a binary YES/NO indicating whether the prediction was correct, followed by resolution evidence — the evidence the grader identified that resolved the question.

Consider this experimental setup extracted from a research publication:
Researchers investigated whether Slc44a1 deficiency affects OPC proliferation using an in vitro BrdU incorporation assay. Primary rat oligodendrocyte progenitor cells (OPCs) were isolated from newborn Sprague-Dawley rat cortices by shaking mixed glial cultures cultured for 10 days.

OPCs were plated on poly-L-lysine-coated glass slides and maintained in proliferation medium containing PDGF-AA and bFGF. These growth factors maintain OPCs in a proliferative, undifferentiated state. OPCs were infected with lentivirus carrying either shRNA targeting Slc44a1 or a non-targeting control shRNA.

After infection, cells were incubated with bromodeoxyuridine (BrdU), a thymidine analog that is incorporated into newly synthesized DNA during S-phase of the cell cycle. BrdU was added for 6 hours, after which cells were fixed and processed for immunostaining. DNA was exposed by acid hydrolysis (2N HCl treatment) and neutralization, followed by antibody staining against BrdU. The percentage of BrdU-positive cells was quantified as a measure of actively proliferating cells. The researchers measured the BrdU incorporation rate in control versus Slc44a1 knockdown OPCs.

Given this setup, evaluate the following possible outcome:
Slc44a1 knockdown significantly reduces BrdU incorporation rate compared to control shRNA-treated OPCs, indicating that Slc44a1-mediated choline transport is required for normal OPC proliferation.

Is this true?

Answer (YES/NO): NO